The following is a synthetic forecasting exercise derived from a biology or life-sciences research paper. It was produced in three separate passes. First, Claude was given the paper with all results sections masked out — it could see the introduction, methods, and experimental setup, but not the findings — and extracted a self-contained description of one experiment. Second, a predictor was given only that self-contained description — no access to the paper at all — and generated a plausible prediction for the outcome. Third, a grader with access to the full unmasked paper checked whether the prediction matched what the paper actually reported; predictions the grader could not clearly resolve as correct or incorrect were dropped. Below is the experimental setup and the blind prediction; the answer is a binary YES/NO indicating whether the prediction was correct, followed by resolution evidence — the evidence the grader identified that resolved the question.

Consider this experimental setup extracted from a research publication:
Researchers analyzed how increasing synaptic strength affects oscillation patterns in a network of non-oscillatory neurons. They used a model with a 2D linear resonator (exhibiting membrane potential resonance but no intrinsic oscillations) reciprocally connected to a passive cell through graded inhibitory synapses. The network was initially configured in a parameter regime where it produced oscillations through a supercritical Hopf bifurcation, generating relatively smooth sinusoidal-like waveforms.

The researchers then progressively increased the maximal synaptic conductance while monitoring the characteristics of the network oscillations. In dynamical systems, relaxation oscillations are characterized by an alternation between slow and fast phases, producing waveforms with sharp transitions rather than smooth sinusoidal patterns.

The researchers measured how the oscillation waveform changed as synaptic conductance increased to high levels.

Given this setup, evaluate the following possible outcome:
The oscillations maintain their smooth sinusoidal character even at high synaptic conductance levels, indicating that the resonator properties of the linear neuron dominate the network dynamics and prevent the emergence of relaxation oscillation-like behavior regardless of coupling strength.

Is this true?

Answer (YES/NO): NO